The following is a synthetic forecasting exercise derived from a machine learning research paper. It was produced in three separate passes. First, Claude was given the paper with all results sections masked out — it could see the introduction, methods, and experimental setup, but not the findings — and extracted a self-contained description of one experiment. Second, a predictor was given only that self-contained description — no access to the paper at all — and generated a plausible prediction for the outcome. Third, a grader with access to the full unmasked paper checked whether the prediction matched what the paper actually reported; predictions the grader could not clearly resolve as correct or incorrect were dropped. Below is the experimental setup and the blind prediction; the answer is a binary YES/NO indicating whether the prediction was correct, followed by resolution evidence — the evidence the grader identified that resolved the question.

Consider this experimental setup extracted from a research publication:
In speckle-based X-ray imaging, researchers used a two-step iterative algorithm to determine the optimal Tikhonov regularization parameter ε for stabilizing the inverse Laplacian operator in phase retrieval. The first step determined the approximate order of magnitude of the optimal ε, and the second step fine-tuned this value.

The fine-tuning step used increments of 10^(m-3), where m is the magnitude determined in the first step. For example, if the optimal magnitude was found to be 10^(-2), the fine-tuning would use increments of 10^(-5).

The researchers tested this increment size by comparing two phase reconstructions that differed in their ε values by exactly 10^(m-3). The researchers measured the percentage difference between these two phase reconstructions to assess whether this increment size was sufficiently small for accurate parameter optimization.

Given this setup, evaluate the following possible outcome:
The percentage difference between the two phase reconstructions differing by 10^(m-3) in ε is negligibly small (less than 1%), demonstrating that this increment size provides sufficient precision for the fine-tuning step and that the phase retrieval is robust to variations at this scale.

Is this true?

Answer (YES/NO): YES